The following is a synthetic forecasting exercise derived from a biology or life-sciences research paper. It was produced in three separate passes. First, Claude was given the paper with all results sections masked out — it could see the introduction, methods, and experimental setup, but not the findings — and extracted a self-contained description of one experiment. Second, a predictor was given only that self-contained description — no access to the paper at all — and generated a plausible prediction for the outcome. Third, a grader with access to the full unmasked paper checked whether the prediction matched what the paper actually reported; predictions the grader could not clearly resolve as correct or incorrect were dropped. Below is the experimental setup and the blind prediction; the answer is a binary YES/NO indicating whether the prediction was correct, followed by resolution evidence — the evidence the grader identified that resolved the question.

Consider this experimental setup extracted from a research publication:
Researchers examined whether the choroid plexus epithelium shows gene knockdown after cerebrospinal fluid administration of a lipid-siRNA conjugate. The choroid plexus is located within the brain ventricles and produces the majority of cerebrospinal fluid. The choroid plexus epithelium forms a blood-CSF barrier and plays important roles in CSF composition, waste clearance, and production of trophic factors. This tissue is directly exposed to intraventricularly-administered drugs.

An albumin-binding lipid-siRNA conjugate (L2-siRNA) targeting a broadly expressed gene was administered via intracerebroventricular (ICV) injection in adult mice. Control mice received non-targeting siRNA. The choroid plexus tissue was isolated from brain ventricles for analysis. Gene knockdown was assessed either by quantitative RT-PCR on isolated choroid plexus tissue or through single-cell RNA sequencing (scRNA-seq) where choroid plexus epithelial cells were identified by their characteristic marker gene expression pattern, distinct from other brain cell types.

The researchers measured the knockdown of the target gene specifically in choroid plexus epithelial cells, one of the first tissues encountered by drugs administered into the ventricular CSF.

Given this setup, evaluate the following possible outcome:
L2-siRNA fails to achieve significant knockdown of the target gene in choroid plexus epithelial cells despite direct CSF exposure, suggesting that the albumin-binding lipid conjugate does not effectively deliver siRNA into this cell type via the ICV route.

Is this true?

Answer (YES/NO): NO